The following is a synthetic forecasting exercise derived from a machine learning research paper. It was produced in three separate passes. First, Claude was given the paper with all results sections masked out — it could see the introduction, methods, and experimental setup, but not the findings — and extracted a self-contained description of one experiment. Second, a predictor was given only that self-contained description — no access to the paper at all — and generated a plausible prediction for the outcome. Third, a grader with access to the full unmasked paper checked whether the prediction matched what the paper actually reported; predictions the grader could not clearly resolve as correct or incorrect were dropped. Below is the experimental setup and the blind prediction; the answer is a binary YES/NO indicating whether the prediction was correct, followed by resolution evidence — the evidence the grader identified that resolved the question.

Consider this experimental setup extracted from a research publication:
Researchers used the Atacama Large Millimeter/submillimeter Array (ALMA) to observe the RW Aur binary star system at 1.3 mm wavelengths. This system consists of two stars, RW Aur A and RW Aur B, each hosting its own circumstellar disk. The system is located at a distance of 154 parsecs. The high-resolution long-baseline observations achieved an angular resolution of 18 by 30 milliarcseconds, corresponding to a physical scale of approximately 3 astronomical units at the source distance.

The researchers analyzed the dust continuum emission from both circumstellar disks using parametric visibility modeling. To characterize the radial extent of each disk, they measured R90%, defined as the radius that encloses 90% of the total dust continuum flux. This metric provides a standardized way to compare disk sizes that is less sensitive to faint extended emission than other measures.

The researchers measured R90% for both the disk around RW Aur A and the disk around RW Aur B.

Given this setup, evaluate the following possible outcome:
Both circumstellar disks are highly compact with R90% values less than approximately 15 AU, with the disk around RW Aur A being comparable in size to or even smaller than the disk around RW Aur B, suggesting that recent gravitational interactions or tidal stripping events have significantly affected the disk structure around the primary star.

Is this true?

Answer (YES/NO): NO